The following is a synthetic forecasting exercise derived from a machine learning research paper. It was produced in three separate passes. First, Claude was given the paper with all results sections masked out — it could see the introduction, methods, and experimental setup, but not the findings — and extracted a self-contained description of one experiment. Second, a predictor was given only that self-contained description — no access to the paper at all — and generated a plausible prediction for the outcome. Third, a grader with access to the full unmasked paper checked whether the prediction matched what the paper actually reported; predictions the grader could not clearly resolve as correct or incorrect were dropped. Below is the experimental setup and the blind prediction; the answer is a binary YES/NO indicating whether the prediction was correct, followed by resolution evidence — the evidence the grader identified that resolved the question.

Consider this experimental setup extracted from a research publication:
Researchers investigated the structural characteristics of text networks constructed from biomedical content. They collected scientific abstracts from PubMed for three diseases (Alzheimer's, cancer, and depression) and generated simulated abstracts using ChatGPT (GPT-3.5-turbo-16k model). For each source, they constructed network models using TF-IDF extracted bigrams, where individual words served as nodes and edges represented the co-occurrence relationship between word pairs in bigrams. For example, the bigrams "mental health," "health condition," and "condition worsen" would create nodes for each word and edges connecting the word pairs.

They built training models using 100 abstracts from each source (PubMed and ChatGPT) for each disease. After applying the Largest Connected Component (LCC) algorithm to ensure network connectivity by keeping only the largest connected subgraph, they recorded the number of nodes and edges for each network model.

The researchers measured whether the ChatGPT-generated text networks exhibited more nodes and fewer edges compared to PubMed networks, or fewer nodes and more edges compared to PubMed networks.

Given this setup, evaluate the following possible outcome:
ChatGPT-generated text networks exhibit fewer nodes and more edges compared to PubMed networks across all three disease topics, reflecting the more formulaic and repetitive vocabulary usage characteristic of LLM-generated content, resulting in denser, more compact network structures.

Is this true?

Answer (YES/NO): YES